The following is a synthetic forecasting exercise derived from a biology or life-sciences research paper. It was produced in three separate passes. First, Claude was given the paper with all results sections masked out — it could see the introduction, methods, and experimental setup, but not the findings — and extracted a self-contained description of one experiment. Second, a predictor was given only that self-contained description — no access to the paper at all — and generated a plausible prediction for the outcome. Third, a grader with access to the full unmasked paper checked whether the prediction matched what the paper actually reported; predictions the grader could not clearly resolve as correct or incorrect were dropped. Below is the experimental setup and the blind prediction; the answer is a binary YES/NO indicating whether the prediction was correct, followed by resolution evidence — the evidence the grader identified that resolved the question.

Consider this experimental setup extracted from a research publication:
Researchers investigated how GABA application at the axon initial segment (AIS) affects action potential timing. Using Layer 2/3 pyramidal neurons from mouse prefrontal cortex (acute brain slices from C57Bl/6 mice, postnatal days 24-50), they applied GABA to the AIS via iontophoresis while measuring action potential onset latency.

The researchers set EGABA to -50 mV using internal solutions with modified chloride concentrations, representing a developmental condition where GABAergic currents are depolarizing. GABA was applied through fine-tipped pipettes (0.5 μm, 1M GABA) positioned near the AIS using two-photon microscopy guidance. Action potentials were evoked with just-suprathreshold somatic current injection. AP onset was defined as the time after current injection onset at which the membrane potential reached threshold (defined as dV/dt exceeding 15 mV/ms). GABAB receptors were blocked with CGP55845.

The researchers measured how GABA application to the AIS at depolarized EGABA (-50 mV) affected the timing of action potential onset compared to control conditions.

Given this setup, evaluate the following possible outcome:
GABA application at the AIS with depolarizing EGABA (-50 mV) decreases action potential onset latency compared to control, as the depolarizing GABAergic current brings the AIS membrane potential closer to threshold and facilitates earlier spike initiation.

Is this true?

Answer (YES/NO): NO